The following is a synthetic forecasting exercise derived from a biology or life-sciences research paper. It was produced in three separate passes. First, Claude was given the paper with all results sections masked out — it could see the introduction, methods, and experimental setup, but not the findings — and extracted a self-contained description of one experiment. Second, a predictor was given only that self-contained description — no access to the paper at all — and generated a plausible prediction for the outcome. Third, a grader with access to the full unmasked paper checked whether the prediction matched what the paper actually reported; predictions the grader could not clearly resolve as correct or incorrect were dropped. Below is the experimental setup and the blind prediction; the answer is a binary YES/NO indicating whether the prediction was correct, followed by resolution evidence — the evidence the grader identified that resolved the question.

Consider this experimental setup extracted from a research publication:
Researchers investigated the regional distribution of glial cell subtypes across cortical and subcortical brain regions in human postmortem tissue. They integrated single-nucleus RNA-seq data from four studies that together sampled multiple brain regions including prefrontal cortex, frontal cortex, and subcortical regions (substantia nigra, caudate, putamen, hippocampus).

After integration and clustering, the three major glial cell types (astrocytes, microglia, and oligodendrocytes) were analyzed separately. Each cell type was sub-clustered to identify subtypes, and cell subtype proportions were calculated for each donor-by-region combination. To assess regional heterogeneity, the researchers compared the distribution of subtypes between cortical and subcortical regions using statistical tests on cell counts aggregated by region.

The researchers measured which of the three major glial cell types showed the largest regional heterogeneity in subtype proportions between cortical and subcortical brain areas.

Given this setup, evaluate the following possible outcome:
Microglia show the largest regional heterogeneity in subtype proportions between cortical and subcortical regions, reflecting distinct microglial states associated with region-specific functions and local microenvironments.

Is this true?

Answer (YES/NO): NO